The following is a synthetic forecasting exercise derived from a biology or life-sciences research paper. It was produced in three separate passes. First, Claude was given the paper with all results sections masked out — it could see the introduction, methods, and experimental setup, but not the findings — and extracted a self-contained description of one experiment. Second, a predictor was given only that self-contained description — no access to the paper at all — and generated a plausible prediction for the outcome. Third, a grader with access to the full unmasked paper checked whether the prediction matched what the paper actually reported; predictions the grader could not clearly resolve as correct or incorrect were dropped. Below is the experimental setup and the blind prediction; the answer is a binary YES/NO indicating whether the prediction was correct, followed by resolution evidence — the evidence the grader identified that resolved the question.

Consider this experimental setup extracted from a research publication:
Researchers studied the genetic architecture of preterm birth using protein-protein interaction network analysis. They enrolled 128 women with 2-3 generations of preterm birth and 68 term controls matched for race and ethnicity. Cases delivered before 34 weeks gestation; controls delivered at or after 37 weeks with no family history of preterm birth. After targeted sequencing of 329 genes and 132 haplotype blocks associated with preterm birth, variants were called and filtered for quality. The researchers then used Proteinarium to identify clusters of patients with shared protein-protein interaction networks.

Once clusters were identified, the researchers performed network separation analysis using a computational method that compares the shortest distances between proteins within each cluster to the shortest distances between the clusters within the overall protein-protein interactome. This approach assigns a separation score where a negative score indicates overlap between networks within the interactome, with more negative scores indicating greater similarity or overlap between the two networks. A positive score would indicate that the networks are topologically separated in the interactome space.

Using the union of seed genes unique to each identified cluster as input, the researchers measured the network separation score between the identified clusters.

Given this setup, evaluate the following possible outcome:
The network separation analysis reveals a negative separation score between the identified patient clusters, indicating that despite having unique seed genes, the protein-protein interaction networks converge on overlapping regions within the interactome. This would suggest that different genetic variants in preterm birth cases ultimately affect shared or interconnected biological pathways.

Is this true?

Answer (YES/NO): YES